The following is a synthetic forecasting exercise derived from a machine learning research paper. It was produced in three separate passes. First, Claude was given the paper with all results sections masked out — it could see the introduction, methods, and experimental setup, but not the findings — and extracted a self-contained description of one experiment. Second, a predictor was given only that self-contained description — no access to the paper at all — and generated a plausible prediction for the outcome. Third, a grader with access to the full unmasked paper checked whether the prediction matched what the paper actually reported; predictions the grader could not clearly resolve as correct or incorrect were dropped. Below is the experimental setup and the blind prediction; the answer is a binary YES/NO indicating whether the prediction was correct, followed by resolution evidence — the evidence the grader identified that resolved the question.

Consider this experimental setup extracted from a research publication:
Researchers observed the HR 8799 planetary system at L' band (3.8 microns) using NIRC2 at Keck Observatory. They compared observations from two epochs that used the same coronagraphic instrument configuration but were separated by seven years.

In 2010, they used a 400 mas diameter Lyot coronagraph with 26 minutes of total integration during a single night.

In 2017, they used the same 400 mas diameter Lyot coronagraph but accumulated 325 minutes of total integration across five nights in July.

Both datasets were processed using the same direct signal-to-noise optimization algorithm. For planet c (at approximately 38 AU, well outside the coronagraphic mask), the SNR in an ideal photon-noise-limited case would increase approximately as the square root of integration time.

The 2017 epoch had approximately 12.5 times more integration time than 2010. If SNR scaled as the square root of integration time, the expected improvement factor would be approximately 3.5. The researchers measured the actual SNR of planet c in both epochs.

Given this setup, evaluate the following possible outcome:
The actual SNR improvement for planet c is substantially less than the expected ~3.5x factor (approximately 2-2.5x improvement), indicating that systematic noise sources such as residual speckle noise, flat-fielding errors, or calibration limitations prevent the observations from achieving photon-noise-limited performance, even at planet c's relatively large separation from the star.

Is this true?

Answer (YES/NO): NO